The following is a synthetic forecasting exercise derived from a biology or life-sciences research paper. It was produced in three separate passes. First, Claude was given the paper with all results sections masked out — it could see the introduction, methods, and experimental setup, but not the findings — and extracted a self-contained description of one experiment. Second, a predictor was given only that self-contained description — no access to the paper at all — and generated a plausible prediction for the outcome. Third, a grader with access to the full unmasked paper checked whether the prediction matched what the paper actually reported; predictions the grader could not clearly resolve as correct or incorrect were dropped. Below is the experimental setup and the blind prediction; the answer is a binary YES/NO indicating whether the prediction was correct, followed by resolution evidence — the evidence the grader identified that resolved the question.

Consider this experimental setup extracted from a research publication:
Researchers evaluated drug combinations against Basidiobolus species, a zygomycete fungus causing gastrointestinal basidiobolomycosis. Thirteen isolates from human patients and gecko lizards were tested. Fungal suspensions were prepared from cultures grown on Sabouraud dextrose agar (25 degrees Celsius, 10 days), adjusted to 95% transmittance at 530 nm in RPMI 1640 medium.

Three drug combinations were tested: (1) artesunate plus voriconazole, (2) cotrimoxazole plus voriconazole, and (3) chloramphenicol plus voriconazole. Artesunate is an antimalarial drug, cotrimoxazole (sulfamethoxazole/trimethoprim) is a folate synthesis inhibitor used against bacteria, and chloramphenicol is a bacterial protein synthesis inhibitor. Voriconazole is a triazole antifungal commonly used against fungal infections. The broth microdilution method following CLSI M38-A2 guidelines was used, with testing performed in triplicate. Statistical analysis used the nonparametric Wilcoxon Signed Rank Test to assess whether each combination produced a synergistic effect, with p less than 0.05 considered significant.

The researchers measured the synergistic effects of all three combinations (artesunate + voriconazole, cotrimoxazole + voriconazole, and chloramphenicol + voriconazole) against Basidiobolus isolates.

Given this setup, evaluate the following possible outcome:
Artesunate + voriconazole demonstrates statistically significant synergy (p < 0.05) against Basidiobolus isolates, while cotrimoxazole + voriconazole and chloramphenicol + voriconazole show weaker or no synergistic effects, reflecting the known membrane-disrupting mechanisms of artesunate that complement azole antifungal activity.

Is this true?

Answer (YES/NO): NO